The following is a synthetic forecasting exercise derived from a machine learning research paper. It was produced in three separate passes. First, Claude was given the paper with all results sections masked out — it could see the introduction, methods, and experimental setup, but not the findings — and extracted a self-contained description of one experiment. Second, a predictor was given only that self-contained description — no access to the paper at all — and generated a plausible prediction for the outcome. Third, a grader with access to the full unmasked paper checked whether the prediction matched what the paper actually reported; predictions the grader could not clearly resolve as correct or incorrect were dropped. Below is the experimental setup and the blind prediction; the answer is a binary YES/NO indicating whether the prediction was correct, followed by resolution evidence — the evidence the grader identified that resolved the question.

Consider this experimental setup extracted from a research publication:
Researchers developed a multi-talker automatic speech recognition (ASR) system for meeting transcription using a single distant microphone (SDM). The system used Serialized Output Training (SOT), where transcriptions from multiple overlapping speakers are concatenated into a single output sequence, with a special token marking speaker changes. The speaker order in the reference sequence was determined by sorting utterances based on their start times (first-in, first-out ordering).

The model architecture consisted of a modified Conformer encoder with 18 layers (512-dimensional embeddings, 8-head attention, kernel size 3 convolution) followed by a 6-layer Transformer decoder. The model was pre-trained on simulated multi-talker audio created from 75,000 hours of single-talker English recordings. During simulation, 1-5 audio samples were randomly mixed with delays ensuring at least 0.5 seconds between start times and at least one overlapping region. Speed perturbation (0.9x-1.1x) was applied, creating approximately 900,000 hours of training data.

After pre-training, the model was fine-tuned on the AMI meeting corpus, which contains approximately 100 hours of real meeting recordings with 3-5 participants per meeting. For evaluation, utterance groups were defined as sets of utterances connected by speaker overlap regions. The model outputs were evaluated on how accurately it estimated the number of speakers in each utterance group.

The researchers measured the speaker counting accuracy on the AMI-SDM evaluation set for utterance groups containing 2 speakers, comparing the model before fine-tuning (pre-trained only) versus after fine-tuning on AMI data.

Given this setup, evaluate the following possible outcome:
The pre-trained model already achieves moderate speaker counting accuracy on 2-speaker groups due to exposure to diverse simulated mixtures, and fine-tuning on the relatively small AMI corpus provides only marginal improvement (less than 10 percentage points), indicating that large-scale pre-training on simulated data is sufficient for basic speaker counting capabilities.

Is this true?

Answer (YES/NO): NO